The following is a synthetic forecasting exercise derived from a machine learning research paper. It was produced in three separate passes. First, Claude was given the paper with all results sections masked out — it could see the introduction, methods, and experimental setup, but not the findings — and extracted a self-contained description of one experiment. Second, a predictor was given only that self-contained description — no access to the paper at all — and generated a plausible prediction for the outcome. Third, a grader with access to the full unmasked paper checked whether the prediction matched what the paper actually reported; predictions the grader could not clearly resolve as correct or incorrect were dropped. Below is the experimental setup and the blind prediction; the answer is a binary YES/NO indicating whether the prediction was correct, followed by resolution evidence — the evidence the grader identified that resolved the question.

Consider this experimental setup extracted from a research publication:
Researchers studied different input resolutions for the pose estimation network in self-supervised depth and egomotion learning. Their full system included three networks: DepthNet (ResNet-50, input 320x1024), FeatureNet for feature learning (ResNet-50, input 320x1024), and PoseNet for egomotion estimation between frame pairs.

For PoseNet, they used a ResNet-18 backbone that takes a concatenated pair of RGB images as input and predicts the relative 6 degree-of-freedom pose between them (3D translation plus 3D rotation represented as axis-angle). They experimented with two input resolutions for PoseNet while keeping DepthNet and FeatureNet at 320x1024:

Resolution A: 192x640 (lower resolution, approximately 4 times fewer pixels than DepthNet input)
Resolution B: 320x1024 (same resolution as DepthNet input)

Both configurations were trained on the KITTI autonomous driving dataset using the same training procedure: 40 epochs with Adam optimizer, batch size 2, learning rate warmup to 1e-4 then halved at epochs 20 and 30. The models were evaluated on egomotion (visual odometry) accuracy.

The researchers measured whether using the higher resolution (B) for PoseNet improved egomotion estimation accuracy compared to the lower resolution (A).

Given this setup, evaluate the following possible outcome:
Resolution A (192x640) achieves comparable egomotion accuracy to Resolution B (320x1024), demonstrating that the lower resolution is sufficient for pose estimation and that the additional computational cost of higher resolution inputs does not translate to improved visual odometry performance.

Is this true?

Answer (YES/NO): YES